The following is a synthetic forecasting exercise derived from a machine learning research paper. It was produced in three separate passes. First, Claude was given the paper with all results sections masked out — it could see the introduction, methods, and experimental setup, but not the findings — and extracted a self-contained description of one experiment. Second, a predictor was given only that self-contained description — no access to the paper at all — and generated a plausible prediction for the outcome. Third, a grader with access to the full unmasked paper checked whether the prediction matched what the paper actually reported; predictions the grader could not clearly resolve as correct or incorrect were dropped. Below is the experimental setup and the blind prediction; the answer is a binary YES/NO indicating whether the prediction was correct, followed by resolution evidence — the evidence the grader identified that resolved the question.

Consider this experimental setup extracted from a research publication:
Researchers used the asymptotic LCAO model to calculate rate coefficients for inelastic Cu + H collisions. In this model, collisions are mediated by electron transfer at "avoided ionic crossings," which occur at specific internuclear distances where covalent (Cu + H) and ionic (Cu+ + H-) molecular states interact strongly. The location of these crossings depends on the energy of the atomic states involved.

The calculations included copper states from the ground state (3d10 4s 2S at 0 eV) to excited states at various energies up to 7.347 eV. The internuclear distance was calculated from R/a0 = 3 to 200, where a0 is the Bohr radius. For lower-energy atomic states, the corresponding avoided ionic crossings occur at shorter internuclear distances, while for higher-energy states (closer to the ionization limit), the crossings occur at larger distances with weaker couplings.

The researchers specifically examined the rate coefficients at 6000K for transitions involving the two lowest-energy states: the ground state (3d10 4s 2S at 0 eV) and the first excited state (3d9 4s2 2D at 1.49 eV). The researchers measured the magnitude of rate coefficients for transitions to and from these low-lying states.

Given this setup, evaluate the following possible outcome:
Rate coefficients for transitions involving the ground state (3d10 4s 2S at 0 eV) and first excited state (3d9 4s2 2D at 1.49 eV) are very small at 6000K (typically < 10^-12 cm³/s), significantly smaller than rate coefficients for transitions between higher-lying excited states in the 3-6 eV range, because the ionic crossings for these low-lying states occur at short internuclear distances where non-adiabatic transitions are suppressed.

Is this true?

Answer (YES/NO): NO